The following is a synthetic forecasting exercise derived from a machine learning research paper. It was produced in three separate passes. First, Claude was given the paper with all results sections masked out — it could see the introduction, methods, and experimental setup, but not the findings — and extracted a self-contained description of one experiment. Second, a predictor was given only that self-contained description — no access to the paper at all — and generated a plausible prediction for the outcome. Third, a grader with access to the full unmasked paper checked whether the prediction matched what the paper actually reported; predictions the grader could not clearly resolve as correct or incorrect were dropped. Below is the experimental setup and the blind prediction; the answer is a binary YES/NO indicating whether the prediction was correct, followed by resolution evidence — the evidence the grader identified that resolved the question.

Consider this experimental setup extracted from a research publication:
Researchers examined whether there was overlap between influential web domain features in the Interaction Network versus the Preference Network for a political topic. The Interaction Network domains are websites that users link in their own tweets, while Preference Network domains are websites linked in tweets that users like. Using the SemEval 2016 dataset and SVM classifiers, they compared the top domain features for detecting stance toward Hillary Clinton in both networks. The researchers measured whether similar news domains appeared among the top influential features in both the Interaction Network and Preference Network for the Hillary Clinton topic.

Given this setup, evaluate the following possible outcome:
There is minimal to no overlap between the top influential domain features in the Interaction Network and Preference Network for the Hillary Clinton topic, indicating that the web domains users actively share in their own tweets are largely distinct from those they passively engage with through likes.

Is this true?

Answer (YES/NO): NO